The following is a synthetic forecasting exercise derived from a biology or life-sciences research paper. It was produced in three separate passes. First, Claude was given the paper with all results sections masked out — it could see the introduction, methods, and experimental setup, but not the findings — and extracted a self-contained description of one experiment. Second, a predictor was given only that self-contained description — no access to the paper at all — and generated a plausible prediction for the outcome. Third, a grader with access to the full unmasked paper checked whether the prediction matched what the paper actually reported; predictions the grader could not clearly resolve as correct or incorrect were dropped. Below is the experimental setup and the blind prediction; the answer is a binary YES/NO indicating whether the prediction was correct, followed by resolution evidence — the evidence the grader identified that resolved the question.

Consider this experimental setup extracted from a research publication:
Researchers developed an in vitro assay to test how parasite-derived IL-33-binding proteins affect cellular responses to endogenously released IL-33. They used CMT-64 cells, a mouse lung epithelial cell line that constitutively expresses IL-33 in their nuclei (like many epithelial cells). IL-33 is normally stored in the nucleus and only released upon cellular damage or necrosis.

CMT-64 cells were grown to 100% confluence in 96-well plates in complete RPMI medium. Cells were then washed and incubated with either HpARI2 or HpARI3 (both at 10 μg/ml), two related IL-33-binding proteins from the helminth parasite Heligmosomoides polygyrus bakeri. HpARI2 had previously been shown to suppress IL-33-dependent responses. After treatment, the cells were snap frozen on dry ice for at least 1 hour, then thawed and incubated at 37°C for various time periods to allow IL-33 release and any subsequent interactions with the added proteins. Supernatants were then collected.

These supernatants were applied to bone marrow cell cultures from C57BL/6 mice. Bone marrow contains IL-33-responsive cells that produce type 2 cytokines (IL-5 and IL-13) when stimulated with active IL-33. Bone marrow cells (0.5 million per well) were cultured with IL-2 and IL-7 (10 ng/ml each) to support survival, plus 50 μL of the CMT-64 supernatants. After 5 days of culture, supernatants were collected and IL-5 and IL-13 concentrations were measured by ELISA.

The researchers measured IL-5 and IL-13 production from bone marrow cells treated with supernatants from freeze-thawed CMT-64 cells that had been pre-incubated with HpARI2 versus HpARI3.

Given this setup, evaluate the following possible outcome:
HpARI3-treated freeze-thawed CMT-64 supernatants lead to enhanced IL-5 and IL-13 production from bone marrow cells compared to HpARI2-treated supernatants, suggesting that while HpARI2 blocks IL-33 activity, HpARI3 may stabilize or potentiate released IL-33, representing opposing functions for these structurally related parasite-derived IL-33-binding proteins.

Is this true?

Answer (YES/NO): YES